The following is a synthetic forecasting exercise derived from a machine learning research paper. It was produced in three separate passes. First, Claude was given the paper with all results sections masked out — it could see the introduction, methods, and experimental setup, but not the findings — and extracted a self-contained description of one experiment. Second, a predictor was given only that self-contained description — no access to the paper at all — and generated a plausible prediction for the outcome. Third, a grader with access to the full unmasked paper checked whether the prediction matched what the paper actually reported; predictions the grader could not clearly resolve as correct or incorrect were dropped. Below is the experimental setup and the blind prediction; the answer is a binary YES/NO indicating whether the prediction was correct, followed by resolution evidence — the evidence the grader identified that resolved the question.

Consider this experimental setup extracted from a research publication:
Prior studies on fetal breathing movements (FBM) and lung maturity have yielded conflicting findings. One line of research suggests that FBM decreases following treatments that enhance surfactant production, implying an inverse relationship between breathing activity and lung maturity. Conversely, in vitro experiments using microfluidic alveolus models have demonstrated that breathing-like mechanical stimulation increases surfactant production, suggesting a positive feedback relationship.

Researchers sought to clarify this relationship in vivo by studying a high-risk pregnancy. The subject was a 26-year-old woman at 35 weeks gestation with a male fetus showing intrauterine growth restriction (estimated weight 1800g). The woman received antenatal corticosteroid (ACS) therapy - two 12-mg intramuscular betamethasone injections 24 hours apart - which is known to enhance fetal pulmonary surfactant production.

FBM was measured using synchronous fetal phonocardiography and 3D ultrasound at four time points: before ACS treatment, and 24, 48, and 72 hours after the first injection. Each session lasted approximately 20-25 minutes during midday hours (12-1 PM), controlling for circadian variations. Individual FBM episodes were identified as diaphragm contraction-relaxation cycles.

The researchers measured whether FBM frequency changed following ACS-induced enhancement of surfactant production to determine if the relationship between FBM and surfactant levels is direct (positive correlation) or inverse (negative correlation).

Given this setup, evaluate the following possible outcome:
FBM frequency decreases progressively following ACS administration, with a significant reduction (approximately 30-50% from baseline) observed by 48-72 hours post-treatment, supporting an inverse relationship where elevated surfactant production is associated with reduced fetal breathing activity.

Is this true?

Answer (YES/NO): NO